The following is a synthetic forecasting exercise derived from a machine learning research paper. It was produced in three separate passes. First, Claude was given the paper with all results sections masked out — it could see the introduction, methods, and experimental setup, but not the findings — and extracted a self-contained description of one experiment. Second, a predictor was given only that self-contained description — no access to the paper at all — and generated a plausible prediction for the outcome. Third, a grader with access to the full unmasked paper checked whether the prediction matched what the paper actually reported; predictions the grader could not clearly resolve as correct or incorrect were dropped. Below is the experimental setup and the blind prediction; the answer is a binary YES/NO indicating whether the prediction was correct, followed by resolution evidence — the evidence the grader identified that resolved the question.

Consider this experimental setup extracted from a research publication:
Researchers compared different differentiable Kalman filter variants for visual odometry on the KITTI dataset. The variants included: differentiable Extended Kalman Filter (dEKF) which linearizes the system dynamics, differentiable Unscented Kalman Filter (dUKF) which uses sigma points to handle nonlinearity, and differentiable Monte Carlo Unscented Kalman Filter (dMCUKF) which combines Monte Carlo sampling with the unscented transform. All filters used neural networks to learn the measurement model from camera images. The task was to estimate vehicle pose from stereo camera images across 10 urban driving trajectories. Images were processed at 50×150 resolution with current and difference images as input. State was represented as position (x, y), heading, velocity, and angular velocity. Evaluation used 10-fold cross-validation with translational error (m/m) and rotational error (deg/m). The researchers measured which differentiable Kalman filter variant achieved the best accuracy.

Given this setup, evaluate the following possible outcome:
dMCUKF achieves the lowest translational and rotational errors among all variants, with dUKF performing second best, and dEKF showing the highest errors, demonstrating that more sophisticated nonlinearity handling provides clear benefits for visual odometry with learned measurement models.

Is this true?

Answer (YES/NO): NO